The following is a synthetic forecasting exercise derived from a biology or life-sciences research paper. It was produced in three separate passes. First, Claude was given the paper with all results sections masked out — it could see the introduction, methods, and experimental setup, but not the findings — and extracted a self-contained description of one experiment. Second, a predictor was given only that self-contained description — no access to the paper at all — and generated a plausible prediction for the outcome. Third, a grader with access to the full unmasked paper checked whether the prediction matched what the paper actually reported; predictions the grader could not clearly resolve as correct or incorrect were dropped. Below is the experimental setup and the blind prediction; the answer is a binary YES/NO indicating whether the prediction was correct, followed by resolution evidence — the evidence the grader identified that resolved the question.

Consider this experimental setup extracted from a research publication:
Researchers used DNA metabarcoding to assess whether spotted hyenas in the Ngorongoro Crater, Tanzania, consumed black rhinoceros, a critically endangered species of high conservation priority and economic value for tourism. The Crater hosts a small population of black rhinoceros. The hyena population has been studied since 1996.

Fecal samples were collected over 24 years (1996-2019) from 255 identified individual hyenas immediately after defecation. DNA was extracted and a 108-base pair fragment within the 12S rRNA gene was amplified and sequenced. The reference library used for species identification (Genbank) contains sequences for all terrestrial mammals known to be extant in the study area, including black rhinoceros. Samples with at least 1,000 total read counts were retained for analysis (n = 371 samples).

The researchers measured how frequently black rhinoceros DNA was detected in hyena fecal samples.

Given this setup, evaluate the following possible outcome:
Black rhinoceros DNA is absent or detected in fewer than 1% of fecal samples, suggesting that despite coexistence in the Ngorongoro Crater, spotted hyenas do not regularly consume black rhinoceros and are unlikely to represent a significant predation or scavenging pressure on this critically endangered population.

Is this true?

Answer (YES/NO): YES